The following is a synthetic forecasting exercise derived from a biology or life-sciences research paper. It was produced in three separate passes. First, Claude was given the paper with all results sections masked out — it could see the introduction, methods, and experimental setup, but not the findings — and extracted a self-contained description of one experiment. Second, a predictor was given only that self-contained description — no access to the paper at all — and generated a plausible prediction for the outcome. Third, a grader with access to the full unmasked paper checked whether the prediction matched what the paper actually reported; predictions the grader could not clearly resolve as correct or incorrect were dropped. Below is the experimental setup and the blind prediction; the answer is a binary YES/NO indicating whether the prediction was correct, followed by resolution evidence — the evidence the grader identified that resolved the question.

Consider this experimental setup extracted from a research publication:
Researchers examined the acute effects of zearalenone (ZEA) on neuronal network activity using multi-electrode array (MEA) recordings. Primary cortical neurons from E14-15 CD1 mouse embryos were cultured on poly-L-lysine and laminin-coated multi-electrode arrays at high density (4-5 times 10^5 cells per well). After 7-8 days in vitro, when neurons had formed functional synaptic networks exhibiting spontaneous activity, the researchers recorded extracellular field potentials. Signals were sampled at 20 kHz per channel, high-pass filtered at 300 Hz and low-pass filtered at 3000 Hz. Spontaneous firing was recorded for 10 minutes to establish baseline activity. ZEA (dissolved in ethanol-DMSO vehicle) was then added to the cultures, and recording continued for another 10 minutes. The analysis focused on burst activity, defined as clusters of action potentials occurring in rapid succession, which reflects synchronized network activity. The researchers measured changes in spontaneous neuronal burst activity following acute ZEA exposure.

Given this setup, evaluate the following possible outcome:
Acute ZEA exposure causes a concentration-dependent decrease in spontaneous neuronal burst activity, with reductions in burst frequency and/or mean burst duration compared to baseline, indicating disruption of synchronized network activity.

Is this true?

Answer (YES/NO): NO